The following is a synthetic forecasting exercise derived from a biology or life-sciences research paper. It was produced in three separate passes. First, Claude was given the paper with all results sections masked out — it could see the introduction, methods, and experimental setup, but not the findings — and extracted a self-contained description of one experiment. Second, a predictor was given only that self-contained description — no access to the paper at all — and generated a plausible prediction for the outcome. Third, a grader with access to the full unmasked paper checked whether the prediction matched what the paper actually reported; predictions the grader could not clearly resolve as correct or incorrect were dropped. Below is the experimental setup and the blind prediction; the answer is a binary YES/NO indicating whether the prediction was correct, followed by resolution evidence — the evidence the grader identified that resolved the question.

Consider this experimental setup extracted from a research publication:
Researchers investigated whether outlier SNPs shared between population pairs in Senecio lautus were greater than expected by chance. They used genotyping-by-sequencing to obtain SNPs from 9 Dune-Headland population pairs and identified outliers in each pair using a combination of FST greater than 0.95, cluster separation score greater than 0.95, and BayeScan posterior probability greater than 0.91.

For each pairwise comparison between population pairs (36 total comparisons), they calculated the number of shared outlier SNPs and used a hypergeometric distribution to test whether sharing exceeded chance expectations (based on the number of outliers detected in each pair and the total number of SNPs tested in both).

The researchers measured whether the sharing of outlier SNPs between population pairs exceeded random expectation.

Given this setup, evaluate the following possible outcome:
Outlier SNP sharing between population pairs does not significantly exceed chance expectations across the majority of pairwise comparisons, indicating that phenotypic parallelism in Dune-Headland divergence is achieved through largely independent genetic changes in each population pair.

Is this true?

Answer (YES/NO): NO